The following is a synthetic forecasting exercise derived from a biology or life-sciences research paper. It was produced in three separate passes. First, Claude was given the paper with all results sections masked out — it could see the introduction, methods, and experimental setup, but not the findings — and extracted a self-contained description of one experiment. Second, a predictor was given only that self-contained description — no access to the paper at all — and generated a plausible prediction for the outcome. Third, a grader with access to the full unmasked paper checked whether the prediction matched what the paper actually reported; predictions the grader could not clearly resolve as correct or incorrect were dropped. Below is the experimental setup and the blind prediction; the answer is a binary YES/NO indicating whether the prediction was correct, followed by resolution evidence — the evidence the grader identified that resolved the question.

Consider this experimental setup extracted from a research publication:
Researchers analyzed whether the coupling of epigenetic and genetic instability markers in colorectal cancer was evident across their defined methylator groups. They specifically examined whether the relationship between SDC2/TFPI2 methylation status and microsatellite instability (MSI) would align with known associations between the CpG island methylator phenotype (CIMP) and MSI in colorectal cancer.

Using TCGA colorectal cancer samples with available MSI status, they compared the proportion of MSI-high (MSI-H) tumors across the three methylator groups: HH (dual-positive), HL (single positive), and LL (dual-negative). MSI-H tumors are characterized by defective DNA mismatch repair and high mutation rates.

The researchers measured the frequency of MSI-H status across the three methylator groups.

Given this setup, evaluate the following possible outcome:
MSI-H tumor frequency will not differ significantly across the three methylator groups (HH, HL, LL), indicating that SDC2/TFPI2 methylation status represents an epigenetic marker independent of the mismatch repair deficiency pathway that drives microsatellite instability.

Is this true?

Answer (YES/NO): NO